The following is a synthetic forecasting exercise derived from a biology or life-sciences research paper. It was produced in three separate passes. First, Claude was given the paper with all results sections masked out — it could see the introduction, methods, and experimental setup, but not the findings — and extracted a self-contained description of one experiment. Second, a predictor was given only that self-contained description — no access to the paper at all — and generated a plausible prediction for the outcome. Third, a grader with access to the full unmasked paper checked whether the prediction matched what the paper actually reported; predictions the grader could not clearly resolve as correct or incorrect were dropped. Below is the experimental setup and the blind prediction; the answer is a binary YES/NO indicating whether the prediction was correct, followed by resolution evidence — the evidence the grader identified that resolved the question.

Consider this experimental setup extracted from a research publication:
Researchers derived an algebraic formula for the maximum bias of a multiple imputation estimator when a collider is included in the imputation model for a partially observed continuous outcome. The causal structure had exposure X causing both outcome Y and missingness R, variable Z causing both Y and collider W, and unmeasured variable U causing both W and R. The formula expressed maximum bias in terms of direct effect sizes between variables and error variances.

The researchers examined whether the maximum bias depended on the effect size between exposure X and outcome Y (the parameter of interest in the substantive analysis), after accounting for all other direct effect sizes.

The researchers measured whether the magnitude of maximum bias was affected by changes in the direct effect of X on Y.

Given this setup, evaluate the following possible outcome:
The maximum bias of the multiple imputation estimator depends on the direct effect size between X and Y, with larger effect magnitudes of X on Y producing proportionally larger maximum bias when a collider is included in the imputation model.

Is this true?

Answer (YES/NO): NO